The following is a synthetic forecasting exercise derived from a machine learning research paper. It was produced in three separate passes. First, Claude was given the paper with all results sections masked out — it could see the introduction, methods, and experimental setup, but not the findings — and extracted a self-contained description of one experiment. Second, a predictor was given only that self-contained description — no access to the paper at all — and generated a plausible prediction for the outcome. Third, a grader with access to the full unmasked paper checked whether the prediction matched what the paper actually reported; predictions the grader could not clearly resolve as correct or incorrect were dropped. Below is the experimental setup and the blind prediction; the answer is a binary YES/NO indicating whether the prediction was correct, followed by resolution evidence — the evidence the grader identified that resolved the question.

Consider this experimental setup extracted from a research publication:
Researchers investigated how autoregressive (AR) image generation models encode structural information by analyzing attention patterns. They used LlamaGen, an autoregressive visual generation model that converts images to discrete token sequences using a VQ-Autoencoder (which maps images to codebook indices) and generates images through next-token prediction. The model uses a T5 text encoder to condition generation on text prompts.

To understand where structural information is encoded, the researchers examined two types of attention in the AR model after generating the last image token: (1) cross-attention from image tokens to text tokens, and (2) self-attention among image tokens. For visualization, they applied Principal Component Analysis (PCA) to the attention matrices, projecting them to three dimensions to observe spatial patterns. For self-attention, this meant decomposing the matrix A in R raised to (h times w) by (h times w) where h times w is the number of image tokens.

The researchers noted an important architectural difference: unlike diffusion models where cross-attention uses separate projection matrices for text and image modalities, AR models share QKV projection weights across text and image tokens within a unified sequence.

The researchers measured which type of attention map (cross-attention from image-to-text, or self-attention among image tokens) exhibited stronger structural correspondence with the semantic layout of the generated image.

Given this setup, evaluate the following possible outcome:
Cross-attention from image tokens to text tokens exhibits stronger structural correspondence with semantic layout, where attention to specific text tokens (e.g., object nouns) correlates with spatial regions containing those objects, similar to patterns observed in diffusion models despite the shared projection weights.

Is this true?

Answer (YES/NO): NO